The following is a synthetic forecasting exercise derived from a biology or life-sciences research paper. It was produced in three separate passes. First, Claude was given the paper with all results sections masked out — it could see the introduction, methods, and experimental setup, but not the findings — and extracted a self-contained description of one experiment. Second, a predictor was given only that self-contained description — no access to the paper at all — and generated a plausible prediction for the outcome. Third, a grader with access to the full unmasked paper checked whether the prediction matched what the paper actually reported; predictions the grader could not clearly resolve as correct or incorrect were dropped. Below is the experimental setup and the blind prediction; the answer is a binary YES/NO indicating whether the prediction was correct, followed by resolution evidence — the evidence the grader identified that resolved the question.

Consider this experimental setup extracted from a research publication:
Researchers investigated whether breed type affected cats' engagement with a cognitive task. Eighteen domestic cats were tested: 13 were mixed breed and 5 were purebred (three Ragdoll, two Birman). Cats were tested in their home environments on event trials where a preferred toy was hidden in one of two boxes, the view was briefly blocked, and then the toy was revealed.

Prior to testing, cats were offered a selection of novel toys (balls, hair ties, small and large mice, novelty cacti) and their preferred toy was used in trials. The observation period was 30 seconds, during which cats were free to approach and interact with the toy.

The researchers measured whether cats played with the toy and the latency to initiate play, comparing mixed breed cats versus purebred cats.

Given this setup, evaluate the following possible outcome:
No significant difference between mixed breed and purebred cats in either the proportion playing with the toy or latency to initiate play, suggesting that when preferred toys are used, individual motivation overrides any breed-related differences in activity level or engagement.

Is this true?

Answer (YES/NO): NO